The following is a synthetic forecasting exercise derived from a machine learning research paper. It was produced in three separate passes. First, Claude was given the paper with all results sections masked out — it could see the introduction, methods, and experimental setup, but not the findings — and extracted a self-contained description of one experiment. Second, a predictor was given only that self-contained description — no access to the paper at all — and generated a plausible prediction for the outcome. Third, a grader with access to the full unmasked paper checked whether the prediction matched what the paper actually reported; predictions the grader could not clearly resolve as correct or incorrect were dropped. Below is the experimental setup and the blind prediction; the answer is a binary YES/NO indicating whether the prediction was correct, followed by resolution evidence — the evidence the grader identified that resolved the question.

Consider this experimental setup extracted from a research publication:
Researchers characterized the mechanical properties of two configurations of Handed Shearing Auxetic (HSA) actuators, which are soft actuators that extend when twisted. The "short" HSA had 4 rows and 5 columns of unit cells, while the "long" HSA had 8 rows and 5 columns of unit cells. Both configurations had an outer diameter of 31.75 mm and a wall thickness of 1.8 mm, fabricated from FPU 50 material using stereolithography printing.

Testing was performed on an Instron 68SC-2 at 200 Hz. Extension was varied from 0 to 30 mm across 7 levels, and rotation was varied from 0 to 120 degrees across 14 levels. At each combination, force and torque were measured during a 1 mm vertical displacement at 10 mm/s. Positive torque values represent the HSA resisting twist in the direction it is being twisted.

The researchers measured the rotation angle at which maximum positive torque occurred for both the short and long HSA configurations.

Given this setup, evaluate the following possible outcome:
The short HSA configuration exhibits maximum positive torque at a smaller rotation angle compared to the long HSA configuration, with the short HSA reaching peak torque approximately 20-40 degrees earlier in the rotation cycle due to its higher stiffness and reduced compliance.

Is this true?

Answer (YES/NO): NO